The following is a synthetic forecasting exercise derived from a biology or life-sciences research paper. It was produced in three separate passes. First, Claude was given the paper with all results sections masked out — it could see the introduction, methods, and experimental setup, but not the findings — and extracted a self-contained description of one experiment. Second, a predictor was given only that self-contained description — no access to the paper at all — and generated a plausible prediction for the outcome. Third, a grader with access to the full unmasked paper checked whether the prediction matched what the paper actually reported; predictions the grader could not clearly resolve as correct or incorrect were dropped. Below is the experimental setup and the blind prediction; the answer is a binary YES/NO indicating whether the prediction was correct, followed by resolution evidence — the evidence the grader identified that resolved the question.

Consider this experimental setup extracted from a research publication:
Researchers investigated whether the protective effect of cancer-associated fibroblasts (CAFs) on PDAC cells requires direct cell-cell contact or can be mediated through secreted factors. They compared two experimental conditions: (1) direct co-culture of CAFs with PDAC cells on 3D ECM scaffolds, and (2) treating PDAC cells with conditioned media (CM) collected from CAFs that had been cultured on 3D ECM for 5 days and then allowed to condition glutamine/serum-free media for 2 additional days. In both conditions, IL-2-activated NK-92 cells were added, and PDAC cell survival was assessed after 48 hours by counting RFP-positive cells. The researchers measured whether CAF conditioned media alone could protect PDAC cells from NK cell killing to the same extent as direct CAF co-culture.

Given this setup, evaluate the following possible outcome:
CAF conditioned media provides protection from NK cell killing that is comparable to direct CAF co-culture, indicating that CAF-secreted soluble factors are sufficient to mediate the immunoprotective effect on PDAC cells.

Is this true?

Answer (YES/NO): YES